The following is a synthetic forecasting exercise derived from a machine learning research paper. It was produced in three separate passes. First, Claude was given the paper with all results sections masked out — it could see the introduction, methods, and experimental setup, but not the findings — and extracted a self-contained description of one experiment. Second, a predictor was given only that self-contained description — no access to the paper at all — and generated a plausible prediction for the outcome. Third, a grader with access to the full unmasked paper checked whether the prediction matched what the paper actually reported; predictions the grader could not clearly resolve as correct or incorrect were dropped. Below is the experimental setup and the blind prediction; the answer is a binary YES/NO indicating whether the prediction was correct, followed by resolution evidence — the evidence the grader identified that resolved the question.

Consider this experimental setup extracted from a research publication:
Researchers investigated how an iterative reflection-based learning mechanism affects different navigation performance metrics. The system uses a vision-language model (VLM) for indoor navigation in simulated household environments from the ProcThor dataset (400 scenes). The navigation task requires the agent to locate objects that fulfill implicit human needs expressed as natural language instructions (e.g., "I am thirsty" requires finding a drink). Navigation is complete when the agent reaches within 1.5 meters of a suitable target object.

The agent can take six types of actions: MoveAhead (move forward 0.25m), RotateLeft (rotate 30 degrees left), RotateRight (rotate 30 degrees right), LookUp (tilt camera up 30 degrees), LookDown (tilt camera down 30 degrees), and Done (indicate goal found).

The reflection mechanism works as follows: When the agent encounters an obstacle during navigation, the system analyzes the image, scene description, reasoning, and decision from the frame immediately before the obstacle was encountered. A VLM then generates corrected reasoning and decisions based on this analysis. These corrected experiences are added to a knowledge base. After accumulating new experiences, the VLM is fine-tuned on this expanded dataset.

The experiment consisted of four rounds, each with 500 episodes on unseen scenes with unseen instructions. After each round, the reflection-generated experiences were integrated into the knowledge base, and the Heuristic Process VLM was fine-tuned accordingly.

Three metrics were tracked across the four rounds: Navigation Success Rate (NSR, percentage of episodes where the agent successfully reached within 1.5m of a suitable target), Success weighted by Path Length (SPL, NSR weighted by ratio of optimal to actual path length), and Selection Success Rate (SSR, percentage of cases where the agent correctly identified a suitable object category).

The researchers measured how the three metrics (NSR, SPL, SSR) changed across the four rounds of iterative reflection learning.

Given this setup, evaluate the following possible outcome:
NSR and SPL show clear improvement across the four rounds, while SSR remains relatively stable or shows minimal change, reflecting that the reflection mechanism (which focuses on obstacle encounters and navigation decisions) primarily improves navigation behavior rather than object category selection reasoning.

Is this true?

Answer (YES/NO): NO